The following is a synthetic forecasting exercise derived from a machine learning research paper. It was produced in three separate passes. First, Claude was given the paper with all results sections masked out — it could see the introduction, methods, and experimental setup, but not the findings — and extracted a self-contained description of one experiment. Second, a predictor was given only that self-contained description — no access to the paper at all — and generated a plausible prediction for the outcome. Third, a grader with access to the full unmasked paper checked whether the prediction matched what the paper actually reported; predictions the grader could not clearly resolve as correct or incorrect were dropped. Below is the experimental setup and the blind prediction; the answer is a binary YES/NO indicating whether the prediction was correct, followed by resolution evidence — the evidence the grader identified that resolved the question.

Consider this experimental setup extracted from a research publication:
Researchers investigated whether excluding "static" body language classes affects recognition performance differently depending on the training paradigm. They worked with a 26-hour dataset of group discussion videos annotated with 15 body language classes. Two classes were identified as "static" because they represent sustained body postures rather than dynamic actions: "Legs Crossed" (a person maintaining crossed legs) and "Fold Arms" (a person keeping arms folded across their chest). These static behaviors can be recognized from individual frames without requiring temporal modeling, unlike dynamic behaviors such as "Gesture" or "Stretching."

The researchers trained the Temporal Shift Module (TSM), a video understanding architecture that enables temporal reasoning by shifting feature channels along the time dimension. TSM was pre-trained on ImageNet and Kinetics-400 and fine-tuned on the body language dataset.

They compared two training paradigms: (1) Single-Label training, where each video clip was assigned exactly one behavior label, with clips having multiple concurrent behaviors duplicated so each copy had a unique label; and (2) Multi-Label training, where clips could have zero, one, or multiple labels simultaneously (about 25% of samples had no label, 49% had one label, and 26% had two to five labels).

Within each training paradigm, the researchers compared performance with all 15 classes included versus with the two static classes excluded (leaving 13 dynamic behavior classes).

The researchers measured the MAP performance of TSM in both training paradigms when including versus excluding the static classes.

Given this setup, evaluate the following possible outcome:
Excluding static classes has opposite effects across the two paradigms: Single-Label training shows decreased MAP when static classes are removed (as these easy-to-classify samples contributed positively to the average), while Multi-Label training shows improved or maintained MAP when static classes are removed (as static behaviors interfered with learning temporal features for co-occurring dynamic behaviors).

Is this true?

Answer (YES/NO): NO